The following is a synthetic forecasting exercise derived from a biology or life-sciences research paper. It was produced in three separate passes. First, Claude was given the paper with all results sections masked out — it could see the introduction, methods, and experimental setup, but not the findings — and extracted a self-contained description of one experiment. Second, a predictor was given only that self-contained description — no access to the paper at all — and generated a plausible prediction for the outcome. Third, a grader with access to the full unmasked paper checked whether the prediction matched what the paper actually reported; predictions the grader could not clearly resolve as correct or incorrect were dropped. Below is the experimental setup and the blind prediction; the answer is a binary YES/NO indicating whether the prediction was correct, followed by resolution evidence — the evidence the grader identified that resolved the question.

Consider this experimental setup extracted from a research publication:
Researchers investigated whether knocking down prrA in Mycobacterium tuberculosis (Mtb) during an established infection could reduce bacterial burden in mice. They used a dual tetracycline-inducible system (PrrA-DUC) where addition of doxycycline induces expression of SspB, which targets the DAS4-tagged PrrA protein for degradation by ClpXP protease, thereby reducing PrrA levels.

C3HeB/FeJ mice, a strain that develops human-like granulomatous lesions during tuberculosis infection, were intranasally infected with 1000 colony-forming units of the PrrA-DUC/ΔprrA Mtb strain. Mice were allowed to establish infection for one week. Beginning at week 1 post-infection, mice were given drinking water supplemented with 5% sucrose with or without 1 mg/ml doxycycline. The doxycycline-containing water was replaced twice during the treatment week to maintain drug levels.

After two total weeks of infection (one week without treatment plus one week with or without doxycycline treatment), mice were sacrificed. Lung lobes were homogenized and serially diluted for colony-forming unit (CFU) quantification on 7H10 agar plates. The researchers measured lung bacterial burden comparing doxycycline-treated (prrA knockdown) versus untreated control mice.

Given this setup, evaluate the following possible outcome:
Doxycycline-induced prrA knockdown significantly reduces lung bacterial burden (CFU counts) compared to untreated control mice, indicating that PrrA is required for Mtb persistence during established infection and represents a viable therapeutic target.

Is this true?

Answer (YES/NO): YES